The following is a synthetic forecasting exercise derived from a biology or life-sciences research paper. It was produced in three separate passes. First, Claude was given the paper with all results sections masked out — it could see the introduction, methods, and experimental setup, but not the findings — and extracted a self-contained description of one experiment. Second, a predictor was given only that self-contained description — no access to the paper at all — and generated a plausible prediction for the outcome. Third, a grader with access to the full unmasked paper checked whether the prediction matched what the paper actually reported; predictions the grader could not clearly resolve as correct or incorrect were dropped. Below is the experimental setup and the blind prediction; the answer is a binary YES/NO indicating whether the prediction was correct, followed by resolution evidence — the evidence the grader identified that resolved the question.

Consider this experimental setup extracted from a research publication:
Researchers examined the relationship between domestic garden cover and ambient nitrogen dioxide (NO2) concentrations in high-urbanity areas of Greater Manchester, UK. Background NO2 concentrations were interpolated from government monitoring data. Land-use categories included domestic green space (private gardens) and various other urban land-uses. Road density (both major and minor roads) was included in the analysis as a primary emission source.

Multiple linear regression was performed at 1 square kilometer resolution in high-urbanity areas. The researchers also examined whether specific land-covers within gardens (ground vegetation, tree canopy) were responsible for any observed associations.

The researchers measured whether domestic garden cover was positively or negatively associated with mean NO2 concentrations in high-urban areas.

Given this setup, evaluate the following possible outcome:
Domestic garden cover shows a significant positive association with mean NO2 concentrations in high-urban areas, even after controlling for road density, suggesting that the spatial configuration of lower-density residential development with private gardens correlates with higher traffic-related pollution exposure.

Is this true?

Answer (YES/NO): NO